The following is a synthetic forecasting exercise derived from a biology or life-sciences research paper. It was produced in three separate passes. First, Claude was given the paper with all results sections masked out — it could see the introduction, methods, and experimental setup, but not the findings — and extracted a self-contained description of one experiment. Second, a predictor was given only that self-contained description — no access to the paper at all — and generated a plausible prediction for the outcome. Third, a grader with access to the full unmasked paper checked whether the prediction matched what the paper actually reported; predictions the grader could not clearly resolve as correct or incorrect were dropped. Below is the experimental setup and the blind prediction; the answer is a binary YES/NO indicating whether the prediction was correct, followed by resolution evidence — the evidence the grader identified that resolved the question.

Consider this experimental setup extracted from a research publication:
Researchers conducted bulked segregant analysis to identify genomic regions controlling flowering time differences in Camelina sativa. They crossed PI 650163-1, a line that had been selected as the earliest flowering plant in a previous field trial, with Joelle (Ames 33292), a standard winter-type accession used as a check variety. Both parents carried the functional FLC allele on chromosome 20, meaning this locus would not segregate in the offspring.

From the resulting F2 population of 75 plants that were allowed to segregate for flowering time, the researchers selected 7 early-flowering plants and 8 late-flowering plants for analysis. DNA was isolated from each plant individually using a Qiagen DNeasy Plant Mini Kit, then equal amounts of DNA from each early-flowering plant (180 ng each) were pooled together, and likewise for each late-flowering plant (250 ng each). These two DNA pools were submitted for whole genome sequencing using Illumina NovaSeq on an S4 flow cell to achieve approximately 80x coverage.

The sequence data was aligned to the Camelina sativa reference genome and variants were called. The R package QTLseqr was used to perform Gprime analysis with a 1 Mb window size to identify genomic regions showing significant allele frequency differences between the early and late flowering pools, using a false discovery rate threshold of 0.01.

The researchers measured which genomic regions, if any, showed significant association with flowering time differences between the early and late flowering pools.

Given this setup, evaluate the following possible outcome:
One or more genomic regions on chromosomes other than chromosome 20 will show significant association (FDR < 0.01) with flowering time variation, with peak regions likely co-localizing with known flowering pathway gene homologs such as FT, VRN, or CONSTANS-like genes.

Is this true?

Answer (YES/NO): NO